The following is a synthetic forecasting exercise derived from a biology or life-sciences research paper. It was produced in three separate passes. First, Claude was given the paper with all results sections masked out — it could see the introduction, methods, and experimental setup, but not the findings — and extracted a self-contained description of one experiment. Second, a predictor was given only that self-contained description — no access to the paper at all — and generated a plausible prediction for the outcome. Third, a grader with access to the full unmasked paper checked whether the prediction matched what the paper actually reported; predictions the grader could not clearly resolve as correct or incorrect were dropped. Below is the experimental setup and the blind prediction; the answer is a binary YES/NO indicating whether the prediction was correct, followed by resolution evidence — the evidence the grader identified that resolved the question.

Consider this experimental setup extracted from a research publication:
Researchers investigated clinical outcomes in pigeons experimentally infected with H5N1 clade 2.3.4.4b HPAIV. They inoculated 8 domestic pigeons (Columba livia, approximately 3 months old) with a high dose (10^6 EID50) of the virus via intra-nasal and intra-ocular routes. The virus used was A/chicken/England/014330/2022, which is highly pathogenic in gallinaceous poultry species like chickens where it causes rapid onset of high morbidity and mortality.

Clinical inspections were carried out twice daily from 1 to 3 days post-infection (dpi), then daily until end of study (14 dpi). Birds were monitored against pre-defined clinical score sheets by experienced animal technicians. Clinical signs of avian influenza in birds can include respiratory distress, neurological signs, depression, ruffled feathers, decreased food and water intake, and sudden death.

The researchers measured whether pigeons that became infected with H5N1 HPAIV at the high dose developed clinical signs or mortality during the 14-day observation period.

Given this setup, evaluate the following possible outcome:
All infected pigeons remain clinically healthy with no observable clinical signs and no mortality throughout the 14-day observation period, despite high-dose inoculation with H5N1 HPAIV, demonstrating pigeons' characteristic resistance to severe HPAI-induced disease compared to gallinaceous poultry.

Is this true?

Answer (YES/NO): NO